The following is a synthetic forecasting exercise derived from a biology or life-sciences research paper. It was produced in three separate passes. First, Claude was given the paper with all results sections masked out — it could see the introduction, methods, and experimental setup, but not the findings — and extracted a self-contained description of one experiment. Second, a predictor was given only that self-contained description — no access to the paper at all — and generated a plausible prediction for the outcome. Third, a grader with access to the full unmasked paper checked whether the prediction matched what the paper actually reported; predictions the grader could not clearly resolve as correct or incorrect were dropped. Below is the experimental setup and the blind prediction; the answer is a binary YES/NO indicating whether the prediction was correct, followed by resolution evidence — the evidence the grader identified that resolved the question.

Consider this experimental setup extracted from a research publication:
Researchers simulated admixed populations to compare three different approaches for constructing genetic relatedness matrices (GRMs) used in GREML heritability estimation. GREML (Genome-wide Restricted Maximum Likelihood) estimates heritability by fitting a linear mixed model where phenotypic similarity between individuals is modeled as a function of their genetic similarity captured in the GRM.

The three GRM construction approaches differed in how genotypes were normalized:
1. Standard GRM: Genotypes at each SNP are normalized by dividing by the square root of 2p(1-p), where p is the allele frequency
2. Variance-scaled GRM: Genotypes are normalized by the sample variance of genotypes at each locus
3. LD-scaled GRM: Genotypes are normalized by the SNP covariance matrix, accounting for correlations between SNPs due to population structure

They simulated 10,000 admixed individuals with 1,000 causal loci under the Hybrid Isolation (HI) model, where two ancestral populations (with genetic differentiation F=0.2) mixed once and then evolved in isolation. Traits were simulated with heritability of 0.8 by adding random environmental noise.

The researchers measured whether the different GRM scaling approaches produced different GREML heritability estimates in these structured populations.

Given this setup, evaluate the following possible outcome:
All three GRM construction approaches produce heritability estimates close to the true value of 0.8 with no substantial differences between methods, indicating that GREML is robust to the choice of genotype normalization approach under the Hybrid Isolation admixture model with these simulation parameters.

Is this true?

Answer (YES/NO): NO